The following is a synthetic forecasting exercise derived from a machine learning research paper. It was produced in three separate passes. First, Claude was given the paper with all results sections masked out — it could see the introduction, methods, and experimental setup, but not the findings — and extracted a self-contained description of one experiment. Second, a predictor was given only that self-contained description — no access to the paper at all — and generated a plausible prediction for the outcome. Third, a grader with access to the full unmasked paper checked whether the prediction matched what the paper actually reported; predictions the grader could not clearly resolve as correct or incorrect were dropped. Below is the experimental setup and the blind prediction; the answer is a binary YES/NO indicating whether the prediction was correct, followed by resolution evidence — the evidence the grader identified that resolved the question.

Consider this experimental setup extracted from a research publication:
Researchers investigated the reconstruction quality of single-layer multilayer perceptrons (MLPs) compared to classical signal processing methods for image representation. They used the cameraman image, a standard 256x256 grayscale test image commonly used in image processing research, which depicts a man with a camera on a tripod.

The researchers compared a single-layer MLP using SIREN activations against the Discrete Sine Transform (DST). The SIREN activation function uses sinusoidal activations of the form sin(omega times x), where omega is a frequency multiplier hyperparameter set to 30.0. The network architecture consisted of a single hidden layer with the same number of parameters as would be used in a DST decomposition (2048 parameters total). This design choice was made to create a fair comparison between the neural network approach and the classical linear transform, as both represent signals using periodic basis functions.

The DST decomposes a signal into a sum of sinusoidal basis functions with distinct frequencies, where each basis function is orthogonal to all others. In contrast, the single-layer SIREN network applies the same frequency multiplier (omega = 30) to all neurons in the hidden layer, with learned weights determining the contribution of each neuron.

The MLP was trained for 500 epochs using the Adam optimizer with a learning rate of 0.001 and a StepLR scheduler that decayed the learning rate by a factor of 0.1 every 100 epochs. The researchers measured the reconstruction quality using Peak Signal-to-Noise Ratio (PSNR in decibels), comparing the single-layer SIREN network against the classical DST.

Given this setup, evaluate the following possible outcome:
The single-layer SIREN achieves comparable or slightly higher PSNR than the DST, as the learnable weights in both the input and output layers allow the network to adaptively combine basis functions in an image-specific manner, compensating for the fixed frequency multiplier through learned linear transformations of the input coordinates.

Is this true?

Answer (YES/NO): NO